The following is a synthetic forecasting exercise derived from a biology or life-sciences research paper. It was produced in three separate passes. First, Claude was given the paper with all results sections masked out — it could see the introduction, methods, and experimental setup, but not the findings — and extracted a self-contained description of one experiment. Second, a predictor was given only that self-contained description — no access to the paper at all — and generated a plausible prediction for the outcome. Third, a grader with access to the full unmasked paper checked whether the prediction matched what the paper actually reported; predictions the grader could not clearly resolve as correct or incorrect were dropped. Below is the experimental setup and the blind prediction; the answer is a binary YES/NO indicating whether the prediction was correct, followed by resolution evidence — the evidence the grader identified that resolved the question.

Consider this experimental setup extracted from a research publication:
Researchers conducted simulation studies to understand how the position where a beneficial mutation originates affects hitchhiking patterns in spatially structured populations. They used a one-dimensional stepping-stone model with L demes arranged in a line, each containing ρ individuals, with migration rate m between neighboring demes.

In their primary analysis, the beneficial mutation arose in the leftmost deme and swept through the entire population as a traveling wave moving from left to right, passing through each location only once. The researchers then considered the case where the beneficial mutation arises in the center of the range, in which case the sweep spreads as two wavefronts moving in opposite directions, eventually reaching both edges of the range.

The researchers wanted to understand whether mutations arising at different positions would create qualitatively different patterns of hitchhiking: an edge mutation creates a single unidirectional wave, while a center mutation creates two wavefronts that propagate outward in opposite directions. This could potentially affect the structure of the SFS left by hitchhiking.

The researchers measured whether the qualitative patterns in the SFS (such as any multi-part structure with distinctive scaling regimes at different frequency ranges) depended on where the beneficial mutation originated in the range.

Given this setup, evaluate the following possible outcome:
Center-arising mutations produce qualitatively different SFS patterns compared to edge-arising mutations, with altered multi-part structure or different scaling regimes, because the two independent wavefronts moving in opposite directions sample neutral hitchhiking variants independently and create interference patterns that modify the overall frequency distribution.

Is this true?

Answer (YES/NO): NO